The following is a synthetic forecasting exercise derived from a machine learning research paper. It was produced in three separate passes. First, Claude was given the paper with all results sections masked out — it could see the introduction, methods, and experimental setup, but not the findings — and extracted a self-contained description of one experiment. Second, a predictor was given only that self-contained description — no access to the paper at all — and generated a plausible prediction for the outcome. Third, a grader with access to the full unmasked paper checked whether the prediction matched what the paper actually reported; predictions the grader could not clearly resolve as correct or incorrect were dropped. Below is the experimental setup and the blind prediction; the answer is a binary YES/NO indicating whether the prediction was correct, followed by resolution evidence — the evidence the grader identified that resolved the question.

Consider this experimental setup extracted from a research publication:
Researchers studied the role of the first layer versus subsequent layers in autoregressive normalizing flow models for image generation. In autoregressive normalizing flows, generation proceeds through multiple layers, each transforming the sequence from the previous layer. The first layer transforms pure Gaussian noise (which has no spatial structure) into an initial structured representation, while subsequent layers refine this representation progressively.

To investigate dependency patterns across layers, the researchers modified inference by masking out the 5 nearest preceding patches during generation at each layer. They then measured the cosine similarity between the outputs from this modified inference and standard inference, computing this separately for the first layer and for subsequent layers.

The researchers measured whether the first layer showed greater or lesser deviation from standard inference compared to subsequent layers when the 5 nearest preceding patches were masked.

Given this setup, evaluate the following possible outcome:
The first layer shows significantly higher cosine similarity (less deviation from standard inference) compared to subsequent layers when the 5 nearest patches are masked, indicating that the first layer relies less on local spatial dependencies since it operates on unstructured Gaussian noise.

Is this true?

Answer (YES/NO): NO